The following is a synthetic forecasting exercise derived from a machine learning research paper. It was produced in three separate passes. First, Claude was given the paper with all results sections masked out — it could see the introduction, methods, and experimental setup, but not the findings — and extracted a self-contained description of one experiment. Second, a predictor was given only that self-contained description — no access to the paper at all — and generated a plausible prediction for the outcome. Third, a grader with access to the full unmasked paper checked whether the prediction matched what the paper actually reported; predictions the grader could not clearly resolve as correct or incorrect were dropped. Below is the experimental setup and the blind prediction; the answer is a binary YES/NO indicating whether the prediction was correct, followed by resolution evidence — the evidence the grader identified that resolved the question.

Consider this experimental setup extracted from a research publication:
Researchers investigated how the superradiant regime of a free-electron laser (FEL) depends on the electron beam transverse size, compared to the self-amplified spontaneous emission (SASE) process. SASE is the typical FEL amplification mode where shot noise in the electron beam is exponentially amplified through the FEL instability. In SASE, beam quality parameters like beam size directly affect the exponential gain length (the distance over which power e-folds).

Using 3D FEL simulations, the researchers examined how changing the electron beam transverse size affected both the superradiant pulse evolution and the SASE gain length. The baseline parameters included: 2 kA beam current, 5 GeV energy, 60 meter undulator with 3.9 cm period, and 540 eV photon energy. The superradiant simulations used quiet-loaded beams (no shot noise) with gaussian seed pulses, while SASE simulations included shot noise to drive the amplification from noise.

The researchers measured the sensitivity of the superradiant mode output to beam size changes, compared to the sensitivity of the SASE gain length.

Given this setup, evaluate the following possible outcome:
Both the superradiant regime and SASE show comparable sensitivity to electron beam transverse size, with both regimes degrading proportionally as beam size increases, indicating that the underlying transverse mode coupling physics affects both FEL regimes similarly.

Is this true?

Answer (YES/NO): NO